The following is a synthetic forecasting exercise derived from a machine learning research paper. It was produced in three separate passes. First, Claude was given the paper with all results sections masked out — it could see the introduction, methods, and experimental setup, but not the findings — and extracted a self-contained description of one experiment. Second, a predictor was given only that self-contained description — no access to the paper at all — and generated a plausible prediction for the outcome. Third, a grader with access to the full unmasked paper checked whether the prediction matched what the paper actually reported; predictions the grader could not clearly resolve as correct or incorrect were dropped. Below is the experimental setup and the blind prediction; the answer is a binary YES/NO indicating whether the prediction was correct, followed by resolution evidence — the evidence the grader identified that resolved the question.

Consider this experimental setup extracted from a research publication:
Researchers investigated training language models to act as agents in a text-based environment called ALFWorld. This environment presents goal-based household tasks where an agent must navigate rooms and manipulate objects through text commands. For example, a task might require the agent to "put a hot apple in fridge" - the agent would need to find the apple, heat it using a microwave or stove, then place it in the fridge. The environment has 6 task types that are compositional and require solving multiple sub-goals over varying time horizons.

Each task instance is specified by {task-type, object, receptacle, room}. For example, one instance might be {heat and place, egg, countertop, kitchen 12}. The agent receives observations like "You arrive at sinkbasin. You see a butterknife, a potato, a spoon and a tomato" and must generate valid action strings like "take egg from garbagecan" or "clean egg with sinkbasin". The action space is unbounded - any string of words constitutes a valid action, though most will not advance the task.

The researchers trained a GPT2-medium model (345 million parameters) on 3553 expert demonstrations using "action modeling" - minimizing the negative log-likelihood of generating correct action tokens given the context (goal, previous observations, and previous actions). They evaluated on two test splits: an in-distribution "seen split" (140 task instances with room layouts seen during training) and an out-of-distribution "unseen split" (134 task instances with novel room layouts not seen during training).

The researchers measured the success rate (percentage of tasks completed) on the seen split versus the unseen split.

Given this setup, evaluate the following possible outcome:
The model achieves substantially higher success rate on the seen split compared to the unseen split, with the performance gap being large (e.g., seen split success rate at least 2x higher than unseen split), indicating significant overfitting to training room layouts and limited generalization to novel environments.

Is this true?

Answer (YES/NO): NO